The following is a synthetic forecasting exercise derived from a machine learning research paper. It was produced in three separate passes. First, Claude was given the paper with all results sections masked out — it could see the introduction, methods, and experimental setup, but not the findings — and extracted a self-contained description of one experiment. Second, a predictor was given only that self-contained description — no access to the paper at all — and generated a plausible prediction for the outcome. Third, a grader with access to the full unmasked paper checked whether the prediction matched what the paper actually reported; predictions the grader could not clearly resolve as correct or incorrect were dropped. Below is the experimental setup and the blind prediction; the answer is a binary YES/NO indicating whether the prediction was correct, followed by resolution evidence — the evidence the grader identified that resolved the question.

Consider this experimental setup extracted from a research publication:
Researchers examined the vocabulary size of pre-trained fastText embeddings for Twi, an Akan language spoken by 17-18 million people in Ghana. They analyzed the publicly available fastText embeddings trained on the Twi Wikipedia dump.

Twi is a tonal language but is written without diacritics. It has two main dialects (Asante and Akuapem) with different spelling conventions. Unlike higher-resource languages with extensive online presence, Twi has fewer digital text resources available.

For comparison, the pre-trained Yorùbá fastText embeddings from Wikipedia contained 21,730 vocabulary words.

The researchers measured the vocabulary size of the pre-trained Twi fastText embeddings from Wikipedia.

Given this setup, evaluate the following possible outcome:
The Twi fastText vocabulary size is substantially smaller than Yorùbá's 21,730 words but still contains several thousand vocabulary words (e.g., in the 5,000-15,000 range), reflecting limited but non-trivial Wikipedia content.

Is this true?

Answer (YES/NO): NO